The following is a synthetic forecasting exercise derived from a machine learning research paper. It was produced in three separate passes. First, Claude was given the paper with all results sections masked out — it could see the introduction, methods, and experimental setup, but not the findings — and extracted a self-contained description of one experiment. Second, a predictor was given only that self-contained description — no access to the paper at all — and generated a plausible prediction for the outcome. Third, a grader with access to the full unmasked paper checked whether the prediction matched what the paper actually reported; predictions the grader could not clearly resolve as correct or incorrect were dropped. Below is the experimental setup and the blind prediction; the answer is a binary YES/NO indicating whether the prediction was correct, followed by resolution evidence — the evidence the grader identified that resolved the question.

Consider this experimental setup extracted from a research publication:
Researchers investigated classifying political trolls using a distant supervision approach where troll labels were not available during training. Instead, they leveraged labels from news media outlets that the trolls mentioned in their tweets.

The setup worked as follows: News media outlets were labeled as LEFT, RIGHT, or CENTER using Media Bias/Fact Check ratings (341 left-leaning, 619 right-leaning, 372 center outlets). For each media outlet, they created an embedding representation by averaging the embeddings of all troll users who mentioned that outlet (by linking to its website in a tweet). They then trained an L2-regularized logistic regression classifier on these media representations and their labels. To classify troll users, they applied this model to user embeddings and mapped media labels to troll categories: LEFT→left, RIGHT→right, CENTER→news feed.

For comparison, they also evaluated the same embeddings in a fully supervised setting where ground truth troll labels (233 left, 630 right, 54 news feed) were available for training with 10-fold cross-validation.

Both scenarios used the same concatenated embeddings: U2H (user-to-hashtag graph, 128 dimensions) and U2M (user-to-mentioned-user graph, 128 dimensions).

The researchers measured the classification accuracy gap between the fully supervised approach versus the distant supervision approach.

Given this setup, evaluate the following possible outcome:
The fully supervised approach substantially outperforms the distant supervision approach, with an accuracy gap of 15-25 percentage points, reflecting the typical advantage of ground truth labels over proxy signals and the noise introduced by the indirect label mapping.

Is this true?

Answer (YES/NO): NO